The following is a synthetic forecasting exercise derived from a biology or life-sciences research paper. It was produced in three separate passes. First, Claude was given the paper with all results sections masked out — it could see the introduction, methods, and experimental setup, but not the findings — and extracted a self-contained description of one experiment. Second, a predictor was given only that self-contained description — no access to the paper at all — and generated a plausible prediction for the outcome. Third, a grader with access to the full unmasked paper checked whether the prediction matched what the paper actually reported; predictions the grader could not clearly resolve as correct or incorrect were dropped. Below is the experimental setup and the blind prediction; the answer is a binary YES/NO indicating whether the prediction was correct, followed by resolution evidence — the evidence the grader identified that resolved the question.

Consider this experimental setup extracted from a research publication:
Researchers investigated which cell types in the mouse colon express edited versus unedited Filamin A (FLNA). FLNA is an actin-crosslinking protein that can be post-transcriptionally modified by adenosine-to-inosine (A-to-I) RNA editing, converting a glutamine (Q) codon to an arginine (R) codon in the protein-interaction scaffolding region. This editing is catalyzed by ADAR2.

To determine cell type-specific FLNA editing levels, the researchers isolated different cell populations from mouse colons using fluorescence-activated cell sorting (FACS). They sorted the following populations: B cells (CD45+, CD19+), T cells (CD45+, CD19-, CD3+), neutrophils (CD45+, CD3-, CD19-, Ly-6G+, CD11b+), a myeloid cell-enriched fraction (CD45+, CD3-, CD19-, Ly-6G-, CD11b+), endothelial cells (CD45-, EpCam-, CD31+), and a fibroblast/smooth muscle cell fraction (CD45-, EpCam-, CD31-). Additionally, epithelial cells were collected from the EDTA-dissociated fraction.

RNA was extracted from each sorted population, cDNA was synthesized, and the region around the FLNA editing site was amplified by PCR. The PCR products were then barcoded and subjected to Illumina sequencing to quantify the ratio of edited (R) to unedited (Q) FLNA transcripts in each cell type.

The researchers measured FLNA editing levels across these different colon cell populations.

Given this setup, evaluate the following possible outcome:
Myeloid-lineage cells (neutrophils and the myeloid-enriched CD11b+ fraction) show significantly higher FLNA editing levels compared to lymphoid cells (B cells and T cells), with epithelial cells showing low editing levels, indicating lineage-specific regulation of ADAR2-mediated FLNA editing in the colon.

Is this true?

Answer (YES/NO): NO